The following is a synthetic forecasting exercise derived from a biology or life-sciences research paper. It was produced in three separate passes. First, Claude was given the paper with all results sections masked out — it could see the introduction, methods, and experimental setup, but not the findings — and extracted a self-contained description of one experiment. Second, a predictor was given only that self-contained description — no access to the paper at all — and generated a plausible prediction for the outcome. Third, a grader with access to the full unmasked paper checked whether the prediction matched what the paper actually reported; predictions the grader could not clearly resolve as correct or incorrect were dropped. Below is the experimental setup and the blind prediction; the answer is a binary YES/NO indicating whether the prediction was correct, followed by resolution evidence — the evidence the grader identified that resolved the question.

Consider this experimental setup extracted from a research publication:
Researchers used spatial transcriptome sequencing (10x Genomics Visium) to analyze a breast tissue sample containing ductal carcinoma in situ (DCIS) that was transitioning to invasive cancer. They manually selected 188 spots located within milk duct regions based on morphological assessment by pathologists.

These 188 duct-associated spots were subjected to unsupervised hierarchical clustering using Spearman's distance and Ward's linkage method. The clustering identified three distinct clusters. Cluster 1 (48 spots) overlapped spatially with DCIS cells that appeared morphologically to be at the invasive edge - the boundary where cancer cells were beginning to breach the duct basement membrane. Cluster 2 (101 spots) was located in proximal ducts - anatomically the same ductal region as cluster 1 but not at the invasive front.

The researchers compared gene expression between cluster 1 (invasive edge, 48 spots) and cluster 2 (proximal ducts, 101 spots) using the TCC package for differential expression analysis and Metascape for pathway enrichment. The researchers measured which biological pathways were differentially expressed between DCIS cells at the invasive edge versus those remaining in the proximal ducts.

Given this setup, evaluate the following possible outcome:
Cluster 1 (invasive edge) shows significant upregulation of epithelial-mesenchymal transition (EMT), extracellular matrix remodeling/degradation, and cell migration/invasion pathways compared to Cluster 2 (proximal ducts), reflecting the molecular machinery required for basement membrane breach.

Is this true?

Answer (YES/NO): YES